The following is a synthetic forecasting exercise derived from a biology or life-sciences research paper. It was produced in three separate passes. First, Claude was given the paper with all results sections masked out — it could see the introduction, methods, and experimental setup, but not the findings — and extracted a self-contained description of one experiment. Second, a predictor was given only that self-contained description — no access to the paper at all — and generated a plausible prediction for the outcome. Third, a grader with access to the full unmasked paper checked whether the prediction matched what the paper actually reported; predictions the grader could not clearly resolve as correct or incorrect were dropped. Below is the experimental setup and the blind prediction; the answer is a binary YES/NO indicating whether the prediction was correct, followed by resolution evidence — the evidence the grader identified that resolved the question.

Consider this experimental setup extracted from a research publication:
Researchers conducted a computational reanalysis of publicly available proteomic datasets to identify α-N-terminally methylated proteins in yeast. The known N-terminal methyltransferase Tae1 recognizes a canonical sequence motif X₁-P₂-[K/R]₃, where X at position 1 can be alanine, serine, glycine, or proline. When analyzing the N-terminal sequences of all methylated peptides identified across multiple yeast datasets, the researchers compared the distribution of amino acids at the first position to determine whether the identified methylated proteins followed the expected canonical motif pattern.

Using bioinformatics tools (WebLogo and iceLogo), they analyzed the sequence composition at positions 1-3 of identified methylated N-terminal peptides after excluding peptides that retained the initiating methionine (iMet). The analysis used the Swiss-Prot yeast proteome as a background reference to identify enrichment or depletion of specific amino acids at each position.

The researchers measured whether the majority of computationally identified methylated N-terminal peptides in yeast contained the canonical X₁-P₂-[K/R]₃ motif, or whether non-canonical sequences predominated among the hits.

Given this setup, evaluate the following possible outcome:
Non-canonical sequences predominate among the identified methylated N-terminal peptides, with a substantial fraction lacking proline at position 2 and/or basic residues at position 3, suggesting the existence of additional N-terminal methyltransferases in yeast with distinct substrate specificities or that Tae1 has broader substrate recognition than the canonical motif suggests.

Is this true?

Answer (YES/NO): YES